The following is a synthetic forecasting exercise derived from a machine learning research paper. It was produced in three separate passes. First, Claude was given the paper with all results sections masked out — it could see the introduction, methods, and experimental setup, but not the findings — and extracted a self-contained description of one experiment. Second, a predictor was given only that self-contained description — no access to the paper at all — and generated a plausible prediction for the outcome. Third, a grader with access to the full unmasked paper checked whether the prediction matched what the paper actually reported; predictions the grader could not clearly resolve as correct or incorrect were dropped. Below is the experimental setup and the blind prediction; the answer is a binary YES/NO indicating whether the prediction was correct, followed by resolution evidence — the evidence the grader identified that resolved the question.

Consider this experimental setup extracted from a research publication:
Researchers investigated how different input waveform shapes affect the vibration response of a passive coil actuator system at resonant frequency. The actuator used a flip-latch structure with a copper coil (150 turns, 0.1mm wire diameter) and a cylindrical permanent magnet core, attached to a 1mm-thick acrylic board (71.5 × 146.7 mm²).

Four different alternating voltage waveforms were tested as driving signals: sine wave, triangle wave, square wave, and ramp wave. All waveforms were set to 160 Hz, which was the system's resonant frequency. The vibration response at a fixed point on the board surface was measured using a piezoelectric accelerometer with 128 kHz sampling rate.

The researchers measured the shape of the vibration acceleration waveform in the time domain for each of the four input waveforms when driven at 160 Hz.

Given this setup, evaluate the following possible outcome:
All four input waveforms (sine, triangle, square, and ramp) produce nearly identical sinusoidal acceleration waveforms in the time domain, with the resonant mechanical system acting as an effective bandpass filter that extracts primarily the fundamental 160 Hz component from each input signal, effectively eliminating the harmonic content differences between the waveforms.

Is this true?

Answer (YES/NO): NO